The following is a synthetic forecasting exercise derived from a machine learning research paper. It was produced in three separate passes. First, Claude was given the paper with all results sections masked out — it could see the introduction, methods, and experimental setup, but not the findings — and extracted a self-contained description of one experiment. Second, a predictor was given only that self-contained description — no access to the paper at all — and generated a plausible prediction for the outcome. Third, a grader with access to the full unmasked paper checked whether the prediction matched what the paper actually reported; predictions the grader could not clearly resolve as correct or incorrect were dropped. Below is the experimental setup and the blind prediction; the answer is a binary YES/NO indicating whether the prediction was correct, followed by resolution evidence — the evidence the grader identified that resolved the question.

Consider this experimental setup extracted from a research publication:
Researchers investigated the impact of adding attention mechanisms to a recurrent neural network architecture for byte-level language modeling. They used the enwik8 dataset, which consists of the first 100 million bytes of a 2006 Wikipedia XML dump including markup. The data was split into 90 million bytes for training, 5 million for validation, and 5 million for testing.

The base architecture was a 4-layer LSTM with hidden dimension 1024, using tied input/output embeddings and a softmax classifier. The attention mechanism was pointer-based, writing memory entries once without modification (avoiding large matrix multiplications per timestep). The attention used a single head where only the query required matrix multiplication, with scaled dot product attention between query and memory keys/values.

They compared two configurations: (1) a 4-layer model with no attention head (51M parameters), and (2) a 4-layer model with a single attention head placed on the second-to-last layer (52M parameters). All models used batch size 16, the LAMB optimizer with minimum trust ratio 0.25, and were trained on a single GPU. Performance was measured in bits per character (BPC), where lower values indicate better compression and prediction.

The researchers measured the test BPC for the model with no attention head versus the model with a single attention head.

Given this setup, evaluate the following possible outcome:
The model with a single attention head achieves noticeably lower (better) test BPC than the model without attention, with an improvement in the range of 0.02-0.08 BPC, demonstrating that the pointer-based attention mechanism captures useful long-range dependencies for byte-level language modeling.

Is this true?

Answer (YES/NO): NO